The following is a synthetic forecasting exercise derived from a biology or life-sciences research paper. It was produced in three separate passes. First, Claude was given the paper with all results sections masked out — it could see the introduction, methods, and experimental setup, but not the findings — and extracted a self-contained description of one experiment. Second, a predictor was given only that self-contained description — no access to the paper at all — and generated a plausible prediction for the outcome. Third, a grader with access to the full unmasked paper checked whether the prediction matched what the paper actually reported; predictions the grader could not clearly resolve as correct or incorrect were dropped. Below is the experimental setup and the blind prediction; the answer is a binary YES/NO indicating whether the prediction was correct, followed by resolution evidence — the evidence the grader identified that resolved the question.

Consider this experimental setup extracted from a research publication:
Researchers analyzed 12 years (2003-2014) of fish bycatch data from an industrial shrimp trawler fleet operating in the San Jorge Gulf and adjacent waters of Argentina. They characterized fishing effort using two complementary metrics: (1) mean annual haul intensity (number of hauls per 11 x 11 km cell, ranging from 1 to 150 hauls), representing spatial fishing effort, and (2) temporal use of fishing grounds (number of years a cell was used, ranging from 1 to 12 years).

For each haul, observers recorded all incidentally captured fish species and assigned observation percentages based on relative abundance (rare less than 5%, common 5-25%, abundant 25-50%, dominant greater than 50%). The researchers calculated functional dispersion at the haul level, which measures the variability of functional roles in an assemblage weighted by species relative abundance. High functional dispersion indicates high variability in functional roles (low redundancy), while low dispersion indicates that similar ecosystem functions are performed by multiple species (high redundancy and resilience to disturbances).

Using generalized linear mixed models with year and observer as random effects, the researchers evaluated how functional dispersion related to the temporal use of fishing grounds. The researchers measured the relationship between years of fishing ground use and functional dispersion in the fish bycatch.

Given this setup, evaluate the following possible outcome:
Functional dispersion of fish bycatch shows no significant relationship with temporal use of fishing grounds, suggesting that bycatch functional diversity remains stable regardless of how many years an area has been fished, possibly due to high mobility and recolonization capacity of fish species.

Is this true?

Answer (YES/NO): NO